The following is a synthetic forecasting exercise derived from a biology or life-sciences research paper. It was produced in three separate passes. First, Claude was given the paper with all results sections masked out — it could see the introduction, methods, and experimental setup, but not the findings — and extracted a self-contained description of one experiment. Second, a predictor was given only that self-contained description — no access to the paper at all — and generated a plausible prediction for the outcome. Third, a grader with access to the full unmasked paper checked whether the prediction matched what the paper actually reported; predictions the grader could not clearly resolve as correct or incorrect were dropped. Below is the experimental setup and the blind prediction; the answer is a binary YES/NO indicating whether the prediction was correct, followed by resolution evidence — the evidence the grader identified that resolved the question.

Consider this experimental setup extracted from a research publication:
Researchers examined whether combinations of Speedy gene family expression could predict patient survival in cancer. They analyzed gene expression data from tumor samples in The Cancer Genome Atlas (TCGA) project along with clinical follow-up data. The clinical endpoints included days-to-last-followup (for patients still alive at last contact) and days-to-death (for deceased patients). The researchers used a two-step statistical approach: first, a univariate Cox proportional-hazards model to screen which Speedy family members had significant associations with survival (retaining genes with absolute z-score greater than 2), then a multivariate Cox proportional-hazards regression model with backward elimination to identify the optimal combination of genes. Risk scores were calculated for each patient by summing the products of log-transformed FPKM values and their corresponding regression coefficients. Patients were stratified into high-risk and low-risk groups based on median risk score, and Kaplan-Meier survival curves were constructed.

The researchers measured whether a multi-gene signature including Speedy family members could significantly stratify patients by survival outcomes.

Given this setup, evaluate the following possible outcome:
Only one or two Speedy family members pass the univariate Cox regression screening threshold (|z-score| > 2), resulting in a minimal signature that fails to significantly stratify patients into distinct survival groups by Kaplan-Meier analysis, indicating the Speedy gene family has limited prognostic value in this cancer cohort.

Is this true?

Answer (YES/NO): NO